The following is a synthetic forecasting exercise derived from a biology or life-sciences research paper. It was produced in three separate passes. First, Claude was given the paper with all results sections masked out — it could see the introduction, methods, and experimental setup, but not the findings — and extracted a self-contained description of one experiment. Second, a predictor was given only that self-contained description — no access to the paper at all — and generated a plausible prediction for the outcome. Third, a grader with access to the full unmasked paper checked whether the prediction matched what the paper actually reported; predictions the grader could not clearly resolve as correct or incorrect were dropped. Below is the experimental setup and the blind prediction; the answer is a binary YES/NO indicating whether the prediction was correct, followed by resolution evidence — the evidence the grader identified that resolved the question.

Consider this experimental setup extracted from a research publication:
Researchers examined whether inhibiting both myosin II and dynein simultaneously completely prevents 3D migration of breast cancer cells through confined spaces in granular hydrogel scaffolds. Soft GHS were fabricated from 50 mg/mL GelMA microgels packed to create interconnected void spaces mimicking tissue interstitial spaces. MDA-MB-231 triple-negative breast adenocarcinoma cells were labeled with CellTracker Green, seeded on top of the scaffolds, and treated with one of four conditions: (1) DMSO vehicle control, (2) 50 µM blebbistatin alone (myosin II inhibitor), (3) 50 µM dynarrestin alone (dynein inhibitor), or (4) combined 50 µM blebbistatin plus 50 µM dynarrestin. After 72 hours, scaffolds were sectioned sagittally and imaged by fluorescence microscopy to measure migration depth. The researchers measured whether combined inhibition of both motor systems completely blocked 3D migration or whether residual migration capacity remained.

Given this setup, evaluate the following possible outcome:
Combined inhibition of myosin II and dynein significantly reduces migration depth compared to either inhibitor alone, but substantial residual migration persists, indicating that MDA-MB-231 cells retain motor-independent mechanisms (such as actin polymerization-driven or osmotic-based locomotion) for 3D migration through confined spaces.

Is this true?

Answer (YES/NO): NO